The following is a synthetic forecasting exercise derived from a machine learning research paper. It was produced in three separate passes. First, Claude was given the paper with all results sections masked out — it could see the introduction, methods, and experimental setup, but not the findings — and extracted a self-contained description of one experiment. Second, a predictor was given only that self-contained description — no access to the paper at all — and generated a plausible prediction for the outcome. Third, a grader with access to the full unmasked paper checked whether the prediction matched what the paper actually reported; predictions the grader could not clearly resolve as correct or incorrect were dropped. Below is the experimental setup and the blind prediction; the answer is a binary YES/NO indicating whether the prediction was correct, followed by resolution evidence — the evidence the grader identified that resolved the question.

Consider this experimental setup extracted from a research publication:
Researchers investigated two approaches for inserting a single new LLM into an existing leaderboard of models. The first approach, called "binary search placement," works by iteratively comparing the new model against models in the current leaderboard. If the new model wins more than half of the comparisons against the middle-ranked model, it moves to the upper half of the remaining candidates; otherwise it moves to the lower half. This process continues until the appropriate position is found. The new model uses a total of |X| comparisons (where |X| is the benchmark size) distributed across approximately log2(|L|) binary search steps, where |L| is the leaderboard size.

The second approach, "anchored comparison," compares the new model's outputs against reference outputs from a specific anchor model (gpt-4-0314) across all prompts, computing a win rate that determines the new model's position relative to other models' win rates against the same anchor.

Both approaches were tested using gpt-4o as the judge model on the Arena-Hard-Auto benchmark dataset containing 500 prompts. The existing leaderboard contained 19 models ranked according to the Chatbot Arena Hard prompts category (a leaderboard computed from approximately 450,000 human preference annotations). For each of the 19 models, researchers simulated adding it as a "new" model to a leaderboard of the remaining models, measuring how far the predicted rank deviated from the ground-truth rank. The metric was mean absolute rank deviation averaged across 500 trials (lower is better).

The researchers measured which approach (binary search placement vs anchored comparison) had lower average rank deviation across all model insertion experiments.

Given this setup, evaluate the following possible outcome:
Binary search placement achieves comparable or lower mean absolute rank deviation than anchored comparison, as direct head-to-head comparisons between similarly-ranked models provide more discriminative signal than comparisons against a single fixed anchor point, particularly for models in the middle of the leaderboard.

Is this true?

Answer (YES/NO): NO